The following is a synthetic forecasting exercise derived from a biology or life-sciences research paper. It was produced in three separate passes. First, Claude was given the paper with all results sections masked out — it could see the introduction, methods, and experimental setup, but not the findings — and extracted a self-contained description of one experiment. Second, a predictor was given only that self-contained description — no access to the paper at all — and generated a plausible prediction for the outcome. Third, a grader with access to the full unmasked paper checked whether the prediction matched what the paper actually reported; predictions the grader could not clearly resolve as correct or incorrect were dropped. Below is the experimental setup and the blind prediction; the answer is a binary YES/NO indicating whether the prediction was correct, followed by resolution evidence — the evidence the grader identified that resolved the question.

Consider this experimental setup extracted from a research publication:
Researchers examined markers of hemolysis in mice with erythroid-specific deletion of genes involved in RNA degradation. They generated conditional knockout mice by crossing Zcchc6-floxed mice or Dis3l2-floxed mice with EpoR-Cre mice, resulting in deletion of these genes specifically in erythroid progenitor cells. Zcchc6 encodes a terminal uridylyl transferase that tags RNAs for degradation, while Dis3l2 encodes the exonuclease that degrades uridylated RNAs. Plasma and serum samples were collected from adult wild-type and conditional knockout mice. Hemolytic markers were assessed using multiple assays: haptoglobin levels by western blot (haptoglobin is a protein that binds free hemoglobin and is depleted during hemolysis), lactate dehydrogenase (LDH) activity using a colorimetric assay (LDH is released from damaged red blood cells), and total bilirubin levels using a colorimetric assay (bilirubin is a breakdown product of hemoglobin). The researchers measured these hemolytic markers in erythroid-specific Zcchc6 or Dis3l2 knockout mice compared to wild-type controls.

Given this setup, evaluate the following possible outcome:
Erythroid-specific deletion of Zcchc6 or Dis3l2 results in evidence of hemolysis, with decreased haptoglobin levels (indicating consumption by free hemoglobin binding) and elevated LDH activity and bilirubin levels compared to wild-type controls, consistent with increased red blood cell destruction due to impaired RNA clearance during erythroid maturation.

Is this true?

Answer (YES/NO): NO